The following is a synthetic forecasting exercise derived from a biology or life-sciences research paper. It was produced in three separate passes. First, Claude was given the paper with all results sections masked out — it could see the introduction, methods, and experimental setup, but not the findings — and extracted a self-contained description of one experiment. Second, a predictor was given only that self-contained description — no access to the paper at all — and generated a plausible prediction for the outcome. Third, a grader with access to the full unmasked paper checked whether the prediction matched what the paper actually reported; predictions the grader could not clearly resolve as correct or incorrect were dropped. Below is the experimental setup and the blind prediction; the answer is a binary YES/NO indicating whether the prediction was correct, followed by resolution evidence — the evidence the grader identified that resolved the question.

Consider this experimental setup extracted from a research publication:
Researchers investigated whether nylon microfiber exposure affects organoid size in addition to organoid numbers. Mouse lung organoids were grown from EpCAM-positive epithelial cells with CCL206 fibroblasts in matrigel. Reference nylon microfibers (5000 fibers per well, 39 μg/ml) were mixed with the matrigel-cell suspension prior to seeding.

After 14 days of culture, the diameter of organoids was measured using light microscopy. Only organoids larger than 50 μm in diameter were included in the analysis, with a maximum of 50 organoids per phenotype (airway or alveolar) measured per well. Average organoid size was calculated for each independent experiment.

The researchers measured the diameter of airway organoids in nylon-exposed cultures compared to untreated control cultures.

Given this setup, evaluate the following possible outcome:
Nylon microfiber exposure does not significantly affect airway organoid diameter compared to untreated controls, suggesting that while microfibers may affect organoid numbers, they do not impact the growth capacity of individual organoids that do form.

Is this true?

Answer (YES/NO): NO